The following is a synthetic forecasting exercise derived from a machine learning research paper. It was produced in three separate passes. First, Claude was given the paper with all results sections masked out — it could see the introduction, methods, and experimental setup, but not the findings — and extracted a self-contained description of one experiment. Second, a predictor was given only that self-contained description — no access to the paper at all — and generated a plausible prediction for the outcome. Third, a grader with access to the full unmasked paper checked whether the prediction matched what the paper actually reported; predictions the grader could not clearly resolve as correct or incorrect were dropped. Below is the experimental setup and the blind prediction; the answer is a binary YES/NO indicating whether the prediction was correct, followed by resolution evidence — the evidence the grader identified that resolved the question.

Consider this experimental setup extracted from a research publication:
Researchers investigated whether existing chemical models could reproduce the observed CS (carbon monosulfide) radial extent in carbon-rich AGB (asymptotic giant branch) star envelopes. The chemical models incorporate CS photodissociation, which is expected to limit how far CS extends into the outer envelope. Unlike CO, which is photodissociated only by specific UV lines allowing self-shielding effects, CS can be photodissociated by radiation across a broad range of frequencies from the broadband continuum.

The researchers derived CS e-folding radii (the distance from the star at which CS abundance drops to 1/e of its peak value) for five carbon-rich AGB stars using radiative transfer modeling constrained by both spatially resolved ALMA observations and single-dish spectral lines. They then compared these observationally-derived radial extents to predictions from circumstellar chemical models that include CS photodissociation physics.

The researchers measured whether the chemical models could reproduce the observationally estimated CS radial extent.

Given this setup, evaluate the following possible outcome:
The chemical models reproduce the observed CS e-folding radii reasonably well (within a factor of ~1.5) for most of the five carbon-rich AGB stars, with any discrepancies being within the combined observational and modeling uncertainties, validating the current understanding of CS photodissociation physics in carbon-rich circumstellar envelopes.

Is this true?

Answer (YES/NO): YES